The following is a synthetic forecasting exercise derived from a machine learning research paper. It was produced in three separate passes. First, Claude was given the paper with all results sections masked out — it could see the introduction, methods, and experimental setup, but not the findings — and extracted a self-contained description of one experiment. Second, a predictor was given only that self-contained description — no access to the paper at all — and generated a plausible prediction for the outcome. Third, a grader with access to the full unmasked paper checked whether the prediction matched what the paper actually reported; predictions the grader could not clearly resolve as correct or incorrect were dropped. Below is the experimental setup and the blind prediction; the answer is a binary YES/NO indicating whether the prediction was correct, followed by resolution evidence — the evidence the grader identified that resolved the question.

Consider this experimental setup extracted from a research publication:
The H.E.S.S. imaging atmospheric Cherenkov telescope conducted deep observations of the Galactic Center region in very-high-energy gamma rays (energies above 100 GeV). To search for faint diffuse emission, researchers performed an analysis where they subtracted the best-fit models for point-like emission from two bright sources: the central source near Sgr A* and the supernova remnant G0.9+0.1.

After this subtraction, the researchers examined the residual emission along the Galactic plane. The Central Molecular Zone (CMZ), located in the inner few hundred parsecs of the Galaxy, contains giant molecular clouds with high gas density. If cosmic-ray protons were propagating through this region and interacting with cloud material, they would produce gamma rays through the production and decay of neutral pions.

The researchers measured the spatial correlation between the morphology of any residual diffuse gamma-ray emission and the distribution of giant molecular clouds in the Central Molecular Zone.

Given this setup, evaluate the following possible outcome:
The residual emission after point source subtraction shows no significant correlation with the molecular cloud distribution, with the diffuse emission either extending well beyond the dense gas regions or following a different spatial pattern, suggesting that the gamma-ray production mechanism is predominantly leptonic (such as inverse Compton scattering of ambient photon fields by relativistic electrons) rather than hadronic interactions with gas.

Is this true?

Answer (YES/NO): NO